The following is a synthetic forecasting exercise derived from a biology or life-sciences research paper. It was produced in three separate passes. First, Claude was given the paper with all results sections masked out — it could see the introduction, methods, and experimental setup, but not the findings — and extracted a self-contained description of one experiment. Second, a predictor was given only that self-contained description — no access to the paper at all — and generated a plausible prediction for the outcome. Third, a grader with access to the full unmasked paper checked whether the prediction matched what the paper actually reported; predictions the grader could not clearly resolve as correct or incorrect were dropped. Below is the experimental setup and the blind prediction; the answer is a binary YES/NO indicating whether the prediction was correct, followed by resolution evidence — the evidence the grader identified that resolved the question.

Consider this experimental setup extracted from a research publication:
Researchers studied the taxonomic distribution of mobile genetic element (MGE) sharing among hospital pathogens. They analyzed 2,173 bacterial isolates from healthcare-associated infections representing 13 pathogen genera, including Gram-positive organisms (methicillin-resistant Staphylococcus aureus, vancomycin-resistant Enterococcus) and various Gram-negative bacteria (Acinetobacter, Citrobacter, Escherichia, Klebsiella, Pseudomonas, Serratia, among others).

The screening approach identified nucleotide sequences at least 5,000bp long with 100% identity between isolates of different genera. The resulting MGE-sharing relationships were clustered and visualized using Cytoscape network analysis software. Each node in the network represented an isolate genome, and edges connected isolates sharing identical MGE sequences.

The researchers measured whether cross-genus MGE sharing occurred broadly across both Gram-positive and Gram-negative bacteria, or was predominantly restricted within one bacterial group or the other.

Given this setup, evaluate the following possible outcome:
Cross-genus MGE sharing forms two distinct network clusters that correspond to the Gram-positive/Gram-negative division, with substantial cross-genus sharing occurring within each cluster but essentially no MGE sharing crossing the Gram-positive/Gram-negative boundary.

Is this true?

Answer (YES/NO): NO